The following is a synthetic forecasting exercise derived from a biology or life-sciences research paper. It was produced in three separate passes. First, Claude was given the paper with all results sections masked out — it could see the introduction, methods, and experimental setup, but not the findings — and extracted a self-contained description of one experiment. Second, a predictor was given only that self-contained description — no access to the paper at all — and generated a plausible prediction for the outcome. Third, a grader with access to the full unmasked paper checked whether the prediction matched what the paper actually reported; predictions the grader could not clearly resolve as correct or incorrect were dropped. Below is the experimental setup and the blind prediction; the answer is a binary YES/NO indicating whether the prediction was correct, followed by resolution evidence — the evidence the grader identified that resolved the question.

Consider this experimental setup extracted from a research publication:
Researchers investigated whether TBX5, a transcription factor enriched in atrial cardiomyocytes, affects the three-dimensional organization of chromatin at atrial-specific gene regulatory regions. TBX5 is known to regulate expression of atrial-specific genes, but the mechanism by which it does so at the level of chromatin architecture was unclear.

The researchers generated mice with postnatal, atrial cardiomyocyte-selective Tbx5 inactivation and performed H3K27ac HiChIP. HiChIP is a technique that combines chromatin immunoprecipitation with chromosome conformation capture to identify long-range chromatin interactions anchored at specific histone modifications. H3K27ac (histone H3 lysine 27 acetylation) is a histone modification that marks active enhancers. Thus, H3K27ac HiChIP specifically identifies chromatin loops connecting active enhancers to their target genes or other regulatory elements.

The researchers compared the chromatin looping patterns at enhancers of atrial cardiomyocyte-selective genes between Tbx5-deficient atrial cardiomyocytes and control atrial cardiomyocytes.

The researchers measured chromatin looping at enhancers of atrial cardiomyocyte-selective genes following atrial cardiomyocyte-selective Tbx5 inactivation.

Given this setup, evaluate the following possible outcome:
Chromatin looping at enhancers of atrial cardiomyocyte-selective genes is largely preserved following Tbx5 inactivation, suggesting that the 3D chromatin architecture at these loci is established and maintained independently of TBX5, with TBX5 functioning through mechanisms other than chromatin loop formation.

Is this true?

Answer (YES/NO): NO